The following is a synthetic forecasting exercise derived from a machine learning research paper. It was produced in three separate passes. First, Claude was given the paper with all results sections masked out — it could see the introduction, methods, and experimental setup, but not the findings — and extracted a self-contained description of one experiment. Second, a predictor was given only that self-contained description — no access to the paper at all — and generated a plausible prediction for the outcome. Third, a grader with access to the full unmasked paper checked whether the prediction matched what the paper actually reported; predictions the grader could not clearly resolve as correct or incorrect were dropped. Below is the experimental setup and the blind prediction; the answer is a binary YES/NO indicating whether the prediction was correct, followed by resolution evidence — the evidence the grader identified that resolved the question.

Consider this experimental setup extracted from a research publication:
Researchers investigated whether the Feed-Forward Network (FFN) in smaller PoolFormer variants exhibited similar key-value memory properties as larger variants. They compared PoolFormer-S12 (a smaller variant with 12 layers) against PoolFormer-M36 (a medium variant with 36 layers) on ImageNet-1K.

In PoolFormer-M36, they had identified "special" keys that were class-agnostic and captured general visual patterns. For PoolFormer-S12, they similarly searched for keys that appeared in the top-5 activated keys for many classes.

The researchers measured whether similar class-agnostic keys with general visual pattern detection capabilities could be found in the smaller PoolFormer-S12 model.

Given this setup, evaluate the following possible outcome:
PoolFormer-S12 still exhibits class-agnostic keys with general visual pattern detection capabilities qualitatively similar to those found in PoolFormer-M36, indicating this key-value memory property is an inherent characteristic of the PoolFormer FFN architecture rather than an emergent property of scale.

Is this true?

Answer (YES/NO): YES